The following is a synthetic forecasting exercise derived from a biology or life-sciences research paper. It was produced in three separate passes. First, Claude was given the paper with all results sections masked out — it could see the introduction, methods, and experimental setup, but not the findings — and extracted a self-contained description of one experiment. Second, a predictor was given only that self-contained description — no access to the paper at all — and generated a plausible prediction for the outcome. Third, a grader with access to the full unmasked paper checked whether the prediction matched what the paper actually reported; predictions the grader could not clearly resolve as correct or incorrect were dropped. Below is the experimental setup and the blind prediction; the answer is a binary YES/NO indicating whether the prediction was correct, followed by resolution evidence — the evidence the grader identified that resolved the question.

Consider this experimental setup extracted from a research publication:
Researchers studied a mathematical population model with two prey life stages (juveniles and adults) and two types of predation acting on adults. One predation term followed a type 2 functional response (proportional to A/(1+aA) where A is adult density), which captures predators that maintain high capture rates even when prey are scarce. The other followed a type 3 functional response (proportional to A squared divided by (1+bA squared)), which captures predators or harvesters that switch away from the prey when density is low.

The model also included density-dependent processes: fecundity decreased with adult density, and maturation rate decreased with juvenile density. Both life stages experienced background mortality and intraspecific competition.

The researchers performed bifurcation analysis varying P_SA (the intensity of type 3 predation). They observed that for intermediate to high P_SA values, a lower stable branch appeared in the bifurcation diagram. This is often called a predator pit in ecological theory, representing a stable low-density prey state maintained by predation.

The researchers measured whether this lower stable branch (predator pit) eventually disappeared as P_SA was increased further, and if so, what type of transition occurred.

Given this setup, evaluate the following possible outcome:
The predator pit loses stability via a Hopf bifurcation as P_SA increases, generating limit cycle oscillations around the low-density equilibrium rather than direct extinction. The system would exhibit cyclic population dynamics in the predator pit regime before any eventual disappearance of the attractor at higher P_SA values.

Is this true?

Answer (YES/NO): NO